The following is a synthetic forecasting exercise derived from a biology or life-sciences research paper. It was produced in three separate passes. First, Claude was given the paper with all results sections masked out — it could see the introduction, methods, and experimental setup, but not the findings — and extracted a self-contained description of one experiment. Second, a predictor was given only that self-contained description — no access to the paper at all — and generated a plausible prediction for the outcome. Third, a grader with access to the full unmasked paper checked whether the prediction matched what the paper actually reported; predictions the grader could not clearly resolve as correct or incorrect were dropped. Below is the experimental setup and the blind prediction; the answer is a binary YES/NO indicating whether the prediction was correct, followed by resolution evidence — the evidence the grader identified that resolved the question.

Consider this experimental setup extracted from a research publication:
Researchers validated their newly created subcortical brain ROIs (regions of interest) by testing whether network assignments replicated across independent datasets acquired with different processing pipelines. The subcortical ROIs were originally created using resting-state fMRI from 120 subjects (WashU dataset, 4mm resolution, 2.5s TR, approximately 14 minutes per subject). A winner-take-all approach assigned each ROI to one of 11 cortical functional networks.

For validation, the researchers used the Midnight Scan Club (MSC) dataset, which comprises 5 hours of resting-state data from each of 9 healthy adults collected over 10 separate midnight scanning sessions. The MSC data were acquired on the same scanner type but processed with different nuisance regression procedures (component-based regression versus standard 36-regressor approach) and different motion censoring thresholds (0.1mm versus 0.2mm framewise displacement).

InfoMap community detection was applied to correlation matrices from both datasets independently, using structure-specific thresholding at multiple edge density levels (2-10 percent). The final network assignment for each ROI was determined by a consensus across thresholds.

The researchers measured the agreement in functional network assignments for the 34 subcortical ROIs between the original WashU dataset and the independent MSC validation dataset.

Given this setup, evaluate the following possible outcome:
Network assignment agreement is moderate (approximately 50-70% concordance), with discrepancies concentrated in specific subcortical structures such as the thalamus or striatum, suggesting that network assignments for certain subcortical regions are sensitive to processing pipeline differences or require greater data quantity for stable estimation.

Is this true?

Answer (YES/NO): NO